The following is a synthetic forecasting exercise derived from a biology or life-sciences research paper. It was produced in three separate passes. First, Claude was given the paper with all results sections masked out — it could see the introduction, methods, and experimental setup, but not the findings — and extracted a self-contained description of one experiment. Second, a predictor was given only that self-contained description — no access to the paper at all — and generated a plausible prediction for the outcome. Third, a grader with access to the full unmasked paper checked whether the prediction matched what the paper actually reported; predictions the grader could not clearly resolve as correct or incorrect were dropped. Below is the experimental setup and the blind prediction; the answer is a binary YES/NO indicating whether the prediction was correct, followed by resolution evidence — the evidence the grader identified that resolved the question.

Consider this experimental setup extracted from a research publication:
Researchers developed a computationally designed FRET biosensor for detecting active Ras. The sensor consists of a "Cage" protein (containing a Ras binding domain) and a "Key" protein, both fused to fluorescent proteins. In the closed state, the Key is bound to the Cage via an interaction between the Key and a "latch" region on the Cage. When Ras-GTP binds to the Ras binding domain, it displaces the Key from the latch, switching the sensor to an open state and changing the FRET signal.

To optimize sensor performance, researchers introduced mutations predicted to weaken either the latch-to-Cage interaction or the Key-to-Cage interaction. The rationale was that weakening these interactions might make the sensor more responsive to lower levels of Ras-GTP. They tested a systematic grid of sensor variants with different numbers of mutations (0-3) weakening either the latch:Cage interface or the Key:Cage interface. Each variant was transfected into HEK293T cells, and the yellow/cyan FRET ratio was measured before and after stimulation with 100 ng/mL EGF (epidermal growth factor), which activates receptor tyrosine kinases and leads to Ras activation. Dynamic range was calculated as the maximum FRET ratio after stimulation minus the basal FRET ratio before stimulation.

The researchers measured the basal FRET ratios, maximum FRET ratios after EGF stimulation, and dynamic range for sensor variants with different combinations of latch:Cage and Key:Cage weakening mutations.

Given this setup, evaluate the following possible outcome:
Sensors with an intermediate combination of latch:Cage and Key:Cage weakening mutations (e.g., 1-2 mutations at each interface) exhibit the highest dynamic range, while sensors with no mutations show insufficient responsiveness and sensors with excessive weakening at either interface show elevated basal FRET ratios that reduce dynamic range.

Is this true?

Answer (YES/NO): NO